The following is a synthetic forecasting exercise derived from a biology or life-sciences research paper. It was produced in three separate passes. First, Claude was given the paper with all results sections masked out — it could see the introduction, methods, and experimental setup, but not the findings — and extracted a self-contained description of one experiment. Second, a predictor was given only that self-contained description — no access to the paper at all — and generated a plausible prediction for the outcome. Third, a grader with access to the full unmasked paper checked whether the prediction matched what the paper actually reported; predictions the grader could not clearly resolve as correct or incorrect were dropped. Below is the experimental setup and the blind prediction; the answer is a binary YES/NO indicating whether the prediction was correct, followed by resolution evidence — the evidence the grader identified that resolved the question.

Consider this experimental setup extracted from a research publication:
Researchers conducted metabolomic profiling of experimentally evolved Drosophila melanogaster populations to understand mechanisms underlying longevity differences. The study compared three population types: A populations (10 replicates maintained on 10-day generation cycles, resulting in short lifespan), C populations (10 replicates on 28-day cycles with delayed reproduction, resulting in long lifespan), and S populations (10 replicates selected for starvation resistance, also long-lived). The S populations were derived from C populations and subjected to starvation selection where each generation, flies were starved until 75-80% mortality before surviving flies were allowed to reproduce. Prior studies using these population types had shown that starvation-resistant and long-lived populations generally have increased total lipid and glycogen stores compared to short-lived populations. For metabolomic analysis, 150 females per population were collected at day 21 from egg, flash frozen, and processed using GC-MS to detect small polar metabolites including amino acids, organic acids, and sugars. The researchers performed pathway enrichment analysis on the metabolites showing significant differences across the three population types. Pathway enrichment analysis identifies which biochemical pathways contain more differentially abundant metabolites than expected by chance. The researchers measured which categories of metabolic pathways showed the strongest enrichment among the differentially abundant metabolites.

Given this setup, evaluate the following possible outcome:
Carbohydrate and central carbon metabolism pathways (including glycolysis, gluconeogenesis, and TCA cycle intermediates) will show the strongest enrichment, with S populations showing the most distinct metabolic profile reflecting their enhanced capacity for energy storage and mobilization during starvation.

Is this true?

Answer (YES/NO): NO